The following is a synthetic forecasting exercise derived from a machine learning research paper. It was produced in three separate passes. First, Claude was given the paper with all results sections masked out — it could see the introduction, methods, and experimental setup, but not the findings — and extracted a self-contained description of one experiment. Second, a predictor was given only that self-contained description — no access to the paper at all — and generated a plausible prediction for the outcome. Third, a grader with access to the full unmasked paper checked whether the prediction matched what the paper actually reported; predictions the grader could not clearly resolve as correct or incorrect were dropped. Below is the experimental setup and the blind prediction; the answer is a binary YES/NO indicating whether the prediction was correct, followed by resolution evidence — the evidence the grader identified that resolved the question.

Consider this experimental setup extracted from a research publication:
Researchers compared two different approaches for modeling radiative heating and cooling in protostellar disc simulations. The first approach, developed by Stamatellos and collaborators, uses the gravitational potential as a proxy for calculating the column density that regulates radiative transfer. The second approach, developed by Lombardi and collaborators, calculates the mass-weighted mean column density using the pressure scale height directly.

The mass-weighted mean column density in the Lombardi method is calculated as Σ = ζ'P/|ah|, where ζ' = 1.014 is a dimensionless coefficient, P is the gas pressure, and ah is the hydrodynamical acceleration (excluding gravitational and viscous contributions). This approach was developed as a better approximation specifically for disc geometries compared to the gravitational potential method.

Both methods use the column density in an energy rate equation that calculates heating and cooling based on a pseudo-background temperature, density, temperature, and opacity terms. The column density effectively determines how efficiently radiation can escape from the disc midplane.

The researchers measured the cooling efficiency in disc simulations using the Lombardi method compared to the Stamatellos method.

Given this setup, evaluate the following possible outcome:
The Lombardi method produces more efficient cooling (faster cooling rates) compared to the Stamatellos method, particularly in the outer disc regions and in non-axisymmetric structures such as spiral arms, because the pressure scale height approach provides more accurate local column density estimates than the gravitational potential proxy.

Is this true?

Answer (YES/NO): YES